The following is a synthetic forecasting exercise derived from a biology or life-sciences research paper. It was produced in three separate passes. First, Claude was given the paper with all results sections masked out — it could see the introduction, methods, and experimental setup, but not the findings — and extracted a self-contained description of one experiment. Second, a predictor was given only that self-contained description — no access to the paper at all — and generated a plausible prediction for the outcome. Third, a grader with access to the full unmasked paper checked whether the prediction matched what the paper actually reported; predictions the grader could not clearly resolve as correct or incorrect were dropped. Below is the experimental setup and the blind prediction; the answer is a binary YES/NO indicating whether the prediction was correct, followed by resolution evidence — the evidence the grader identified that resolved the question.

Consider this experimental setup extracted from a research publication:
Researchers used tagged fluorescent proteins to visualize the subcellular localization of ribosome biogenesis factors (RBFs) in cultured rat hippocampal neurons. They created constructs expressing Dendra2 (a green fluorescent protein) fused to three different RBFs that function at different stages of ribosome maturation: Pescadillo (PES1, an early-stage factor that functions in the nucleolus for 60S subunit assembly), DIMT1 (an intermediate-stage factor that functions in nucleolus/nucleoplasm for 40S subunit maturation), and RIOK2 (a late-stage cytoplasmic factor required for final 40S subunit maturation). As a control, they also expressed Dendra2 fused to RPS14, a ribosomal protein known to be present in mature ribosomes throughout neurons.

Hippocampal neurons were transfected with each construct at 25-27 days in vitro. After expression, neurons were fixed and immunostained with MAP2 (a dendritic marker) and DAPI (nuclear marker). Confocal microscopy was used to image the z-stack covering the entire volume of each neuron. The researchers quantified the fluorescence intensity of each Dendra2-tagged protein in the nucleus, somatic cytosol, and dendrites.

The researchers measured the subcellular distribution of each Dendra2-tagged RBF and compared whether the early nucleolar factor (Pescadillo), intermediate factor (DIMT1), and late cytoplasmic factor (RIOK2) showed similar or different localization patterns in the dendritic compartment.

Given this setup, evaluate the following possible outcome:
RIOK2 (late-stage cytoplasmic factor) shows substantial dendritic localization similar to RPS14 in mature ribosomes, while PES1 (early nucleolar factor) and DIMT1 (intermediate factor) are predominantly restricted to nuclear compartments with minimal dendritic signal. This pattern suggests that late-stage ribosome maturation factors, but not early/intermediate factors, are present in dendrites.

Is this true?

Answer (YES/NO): NO